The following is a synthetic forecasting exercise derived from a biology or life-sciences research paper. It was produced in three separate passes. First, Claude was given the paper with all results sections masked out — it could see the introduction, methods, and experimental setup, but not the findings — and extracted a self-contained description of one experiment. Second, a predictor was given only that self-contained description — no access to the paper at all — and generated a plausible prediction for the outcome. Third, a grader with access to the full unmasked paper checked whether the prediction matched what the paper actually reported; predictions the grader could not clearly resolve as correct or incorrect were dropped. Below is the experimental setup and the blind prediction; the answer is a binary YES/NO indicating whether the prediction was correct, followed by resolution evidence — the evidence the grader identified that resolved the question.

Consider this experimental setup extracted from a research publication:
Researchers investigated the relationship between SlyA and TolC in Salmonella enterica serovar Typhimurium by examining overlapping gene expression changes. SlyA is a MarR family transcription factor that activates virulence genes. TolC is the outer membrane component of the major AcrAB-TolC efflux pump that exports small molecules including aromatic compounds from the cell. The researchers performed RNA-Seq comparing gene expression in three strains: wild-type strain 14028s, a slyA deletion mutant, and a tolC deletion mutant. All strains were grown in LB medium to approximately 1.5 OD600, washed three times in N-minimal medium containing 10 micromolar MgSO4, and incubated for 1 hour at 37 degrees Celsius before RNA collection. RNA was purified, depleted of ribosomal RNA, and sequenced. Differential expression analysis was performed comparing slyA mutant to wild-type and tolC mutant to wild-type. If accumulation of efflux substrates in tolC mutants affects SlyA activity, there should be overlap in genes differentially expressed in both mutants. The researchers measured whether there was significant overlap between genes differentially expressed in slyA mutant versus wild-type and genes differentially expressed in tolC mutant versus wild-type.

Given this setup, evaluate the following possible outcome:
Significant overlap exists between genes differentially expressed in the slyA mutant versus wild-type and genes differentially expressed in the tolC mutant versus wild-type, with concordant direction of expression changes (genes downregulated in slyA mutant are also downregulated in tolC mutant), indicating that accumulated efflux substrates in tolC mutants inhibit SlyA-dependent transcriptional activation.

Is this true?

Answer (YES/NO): YES